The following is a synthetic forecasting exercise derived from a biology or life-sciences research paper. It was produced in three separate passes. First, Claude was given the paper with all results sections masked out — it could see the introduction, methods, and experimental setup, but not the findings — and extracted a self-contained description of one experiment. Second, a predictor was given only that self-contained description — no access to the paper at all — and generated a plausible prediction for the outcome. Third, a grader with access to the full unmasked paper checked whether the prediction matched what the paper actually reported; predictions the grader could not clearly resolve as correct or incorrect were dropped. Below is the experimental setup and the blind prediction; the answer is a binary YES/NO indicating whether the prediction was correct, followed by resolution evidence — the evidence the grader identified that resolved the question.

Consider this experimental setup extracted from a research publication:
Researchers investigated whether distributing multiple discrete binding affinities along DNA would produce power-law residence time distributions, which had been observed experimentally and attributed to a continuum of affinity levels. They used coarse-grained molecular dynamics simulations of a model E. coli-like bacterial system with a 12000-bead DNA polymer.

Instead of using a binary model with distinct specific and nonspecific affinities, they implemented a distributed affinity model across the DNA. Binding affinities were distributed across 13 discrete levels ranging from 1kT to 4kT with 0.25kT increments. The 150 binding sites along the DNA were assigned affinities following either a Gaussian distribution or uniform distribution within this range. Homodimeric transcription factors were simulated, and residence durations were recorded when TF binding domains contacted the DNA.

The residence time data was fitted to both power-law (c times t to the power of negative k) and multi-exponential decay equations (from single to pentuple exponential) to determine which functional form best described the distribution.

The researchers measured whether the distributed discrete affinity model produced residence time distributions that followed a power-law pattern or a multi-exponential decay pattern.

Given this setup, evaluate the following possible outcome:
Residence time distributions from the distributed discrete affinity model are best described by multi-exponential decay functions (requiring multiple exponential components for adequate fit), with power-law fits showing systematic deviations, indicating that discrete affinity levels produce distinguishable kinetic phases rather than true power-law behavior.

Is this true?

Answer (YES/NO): YES